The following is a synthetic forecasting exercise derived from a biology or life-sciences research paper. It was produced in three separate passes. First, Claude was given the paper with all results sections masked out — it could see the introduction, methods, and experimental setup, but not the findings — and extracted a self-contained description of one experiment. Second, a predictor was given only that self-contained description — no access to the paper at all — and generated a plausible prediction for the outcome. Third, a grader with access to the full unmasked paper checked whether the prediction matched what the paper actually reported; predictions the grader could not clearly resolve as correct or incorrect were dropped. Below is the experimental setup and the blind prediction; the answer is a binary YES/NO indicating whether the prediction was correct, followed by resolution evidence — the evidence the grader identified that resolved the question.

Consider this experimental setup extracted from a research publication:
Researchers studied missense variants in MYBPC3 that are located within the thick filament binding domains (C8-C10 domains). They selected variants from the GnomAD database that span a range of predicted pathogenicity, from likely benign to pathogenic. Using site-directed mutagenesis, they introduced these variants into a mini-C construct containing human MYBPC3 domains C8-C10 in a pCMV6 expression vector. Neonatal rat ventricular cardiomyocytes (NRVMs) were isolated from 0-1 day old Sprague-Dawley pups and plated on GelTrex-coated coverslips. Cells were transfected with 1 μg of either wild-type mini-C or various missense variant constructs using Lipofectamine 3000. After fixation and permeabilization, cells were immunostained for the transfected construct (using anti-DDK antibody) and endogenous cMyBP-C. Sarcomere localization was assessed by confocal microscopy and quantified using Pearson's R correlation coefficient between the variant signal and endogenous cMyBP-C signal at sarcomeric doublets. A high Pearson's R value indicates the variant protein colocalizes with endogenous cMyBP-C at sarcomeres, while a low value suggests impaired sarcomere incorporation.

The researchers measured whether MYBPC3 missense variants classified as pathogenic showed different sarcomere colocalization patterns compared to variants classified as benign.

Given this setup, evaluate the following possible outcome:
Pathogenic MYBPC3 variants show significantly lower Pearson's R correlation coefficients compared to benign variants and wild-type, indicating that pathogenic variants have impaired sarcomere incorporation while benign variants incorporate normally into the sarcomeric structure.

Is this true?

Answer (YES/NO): YES